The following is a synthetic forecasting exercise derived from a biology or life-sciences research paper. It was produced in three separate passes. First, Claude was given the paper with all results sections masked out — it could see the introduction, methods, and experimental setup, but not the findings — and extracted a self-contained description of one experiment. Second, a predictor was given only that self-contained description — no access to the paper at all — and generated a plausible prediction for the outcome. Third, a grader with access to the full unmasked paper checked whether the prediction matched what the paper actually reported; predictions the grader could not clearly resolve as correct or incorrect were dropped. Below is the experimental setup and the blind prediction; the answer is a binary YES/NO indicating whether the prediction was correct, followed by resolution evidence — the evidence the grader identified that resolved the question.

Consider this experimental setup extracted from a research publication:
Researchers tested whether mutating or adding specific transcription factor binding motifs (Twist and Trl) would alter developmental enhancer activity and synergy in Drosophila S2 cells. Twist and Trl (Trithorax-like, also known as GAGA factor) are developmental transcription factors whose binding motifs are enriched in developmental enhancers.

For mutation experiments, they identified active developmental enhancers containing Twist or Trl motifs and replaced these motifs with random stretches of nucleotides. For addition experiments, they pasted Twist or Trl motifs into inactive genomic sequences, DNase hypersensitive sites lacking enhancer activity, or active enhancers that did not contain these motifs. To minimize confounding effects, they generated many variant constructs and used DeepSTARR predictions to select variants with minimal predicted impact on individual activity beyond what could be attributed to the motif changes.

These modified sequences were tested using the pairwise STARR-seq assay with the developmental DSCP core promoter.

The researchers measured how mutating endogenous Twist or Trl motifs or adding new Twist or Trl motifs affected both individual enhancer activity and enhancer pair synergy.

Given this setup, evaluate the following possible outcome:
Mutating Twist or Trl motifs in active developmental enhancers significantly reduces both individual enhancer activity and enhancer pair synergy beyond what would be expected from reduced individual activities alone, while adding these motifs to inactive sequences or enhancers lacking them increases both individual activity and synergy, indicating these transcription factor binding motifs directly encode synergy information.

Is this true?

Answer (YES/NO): NO